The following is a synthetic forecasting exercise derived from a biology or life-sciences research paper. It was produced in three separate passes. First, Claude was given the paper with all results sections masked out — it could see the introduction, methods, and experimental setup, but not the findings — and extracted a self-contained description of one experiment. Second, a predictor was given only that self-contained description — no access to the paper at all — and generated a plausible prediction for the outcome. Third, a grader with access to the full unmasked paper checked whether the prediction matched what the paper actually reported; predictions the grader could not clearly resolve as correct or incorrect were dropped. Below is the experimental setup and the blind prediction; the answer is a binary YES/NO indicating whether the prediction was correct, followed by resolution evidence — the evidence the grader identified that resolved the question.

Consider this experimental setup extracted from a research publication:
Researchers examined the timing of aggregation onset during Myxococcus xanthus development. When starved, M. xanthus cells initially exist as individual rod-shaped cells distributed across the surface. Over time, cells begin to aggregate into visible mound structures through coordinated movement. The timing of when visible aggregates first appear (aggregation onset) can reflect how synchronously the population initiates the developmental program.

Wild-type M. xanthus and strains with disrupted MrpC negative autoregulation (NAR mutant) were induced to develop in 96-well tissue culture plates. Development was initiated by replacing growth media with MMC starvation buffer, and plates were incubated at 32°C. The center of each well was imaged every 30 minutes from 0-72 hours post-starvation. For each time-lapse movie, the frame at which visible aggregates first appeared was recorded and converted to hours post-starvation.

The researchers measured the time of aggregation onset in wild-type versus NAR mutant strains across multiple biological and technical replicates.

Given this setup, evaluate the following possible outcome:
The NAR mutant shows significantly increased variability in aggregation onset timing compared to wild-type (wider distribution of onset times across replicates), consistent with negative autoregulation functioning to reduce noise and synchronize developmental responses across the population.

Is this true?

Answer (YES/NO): NO